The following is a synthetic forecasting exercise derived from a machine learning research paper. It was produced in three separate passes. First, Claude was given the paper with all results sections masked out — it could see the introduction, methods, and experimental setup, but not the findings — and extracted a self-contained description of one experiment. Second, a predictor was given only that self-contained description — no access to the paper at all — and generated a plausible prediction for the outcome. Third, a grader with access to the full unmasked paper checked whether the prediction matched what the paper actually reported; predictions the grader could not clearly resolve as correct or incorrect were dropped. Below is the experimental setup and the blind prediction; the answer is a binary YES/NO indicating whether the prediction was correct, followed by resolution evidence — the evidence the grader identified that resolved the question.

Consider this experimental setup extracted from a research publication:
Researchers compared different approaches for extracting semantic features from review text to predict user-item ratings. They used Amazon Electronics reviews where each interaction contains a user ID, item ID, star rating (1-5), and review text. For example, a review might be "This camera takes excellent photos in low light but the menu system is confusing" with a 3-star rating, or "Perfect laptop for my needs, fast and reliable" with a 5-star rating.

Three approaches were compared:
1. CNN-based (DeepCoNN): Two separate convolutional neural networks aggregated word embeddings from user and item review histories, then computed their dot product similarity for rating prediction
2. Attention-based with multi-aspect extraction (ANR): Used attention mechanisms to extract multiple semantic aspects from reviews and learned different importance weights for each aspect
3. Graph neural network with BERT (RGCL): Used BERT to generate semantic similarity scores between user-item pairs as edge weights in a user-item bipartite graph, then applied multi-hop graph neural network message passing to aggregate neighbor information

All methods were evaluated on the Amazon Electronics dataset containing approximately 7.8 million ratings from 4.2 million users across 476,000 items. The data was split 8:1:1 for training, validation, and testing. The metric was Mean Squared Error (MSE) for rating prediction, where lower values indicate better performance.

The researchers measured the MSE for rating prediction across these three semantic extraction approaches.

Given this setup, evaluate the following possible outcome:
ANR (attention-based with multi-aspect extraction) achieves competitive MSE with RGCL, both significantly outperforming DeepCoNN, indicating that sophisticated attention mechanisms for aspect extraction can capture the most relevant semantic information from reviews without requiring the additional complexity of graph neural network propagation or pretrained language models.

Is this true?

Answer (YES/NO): NO